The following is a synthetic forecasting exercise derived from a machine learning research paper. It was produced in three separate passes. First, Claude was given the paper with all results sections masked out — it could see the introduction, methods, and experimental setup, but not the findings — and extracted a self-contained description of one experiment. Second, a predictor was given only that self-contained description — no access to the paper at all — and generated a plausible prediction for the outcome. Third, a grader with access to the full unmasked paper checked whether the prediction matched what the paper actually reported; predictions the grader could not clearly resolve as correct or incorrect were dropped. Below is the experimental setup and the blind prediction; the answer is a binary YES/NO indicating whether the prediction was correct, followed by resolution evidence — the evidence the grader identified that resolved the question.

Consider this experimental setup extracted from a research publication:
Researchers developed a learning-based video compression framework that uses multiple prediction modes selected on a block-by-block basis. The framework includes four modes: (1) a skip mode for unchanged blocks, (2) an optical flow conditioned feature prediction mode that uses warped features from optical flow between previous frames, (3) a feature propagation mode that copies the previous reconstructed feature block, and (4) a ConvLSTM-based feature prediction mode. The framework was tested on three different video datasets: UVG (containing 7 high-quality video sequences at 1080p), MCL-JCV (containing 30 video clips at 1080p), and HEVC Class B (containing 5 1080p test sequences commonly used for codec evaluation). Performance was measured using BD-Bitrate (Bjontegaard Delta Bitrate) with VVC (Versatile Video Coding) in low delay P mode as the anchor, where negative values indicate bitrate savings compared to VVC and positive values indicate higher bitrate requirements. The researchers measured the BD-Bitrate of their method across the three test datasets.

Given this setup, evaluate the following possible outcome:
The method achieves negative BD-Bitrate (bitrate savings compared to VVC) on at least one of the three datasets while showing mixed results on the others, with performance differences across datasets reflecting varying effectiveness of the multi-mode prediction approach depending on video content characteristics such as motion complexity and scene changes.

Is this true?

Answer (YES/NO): YES